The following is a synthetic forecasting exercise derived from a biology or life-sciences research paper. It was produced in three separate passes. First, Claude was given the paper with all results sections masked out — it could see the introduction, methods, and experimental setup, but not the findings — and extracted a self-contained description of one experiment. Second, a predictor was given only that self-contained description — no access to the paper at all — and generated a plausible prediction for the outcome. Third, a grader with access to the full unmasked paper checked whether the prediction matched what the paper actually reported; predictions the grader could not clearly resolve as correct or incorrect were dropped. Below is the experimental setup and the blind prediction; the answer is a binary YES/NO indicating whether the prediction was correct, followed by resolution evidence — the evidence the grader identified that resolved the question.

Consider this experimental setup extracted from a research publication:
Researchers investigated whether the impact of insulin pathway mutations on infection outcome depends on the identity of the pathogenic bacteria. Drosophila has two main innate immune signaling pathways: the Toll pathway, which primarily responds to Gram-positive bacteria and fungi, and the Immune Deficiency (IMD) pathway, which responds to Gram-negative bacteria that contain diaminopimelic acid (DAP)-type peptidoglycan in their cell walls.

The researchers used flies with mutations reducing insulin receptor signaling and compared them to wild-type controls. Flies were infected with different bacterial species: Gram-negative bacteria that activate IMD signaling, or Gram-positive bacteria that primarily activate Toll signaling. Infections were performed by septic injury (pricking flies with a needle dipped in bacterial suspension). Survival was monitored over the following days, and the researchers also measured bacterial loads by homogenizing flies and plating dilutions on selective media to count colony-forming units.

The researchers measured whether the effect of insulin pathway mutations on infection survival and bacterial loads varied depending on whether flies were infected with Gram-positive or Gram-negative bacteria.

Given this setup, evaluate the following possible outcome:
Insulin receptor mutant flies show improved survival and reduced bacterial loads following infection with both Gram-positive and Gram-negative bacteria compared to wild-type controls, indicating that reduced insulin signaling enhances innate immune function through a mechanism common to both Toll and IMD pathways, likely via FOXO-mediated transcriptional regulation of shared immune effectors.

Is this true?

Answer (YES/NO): NO